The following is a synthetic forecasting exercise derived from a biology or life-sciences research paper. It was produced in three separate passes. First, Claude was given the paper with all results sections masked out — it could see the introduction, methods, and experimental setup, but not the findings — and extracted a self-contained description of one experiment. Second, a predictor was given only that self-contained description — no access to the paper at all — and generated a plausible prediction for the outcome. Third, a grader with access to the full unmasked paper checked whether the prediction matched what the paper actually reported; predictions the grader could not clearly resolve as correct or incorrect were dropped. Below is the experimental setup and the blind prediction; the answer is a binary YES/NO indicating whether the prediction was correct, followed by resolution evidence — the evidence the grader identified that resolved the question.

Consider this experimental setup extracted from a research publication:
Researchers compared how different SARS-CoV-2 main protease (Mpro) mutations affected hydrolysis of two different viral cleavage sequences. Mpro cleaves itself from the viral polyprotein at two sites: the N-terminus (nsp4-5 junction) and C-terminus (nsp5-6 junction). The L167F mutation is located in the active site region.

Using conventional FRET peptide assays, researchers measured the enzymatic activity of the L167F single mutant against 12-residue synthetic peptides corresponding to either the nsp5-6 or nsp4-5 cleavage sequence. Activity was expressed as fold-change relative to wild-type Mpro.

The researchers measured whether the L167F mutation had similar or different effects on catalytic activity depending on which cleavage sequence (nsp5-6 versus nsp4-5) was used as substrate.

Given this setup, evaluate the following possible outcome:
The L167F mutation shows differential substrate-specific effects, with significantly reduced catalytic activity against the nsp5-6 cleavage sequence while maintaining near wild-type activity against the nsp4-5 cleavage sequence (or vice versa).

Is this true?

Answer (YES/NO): NO